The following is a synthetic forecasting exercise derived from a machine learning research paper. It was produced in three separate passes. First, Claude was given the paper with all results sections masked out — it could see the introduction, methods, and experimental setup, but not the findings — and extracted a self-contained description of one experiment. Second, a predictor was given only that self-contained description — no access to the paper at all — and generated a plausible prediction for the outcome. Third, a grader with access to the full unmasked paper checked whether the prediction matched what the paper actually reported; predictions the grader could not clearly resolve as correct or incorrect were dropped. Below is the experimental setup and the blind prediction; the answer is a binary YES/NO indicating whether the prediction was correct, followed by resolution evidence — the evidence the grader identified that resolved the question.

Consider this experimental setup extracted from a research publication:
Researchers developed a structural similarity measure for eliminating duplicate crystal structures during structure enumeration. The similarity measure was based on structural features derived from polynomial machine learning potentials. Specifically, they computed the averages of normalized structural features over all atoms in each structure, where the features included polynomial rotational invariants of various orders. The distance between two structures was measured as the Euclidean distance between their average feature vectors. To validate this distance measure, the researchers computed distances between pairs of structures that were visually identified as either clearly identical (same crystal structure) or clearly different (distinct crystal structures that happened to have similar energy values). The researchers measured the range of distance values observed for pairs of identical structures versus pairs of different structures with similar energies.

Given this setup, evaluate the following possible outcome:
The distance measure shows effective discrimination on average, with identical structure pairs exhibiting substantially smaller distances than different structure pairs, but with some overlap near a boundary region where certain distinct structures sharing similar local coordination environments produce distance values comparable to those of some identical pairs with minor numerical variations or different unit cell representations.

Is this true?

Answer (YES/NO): NO